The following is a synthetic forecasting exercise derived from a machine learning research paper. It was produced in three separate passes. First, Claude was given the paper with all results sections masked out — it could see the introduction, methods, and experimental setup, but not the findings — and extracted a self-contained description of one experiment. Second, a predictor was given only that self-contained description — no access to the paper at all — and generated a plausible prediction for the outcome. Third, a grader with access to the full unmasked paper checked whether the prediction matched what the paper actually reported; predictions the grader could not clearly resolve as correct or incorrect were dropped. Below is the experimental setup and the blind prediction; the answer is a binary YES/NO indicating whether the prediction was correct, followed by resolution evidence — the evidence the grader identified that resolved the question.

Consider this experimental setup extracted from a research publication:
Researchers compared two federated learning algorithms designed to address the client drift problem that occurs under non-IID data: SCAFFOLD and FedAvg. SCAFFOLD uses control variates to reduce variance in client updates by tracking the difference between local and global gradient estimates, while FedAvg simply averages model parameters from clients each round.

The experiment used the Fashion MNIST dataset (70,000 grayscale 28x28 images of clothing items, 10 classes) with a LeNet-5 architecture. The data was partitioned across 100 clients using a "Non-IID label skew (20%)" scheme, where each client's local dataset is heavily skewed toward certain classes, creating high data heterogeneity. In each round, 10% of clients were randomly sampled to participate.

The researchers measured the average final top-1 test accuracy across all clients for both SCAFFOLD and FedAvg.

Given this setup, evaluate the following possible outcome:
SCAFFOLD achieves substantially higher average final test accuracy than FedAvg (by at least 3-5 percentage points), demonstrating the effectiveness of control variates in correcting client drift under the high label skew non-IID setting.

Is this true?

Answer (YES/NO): NO